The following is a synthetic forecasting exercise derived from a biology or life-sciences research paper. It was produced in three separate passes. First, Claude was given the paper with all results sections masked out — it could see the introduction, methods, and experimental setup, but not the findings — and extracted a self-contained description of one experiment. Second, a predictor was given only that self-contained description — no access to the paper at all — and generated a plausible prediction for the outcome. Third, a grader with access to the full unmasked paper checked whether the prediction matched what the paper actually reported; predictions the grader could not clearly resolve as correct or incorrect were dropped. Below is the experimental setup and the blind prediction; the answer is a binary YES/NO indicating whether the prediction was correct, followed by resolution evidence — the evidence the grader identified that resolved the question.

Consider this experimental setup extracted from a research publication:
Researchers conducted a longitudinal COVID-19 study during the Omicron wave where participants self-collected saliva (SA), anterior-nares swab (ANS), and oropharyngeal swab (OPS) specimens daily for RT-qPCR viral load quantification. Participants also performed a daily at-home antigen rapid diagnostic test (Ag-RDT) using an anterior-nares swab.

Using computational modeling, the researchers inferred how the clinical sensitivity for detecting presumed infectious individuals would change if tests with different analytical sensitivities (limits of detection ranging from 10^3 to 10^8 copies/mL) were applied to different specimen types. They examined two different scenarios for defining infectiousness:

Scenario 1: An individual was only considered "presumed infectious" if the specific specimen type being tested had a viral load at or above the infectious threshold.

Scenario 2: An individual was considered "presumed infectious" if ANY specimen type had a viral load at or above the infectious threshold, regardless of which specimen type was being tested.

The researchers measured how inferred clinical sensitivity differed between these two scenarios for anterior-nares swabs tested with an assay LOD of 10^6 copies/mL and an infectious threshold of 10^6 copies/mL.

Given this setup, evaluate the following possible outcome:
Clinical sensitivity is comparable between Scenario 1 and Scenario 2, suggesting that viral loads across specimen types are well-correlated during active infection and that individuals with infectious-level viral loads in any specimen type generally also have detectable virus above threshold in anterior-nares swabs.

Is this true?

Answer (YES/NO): NO